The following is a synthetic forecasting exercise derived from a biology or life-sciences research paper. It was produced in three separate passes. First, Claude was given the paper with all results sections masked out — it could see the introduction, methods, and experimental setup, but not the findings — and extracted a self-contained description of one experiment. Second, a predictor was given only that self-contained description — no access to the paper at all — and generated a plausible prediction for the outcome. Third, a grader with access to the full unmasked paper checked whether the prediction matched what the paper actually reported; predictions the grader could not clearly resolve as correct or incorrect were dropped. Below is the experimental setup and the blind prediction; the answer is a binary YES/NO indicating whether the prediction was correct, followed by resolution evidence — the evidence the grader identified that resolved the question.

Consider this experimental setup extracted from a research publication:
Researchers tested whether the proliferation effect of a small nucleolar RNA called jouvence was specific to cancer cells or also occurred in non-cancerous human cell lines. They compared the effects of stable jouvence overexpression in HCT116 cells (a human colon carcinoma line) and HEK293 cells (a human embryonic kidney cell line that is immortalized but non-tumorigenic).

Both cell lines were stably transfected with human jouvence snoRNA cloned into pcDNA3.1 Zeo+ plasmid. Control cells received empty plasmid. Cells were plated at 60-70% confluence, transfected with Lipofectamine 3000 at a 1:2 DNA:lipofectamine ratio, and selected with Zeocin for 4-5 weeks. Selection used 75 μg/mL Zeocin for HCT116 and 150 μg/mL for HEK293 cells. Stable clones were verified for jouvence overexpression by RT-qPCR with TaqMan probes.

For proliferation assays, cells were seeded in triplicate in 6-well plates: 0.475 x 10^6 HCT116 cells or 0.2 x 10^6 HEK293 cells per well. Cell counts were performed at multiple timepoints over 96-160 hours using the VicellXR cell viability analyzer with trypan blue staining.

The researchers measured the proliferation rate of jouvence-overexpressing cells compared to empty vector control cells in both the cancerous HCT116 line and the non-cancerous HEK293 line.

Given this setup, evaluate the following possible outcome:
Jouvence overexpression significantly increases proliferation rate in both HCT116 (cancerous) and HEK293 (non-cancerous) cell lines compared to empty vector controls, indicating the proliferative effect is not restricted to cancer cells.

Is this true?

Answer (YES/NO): YES